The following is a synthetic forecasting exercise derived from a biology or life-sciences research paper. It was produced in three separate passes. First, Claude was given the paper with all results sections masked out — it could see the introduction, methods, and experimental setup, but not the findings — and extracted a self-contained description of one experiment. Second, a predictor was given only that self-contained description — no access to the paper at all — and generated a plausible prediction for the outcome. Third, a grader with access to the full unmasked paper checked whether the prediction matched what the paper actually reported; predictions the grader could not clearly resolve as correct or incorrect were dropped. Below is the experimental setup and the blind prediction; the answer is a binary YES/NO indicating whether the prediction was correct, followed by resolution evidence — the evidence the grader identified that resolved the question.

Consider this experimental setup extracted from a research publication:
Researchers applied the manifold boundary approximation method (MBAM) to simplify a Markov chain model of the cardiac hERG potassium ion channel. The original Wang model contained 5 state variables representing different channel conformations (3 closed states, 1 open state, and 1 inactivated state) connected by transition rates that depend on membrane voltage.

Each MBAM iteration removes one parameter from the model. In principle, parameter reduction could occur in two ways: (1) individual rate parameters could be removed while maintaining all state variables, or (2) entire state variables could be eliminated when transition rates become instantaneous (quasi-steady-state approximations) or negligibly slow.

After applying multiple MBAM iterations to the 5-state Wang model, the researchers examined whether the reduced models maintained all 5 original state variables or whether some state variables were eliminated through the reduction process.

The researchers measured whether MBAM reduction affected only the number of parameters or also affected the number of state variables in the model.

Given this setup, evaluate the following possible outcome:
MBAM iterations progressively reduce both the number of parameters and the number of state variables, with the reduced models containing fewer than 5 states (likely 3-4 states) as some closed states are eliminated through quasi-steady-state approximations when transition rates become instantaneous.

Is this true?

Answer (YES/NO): YES